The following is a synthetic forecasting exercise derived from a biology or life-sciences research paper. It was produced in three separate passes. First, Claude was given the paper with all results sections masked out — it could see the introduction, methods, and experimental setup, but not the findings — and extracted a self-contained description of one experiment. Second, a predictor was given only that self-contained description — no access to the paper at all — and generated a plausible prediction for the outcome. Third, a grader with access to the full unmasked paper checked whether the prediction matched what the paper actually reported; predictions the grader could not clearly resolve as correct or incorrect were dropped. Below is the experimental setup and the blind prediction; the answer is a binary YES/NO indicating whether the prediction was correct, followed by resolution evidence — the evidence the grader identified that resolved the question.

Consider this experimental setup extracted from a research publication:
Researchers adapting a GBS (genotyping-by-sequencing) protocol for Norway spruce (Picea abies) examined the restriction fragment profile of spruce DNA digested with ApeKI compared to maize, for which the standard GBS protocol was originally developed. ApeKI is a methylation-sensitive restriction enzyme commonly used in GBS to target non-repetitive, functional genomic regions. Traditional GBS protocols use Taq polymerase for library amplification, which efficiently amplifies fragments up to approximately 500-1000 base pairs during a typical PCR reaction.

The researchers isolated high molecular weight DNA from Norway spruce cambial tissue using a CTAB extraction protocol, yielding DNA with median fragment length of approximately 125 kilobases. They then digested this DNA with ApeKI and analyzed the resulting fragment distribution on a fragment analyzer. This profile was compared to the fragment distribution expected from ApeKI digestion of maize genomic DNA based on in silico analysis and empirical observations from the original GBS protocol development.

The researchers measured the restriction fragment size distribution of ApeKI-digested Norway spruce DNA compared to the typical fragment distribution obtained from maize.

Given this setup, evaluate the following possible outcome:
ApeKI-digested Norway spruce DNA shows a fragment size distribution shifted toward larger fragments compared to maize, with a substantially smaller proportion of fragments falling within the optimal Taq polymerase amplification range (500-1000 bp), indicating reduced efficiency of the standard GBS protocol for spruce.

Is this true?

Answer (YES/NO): YES